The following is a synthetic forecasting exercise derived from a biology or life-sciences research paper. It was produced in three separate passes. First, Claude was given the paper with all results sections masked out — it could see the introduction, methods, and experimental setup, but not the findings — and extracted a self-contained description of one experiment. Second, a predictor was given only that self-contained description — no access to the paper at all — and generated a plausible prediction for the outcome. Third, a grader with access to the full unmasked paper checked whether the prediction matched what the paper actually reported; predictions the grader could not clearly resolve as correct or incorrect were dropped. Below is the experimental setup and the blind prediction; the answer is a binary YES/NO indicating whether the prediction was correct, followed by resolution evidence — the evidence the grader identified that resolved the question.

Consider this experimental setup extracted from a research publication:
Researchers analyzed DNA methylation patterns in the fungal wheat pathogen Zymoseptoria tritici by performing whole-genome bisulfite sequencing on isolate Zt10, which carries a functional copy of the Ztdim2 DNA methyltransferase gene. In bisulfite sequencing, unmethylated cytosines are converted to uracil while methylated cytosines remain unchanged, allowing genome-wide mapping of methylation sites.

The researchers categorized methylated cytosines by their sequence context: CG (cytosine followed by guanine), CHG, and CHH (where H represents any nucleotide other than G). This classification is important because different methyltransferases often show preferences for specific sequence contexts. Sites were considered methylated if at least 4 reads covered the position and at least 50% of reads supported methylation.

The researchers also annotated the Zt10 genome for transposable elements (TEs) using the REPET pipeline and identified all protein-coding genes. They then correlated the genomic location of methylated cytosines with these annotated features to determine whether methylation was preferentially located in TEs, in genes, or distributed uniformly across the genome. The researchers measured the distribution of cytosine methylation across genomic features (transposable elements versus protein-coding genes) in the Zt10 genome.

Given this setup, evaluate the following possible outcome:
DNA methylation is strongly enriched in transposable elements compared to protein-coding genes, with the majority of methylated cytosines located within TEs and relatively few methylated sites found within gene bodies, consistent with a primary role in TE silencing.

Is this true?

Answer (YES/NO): YES